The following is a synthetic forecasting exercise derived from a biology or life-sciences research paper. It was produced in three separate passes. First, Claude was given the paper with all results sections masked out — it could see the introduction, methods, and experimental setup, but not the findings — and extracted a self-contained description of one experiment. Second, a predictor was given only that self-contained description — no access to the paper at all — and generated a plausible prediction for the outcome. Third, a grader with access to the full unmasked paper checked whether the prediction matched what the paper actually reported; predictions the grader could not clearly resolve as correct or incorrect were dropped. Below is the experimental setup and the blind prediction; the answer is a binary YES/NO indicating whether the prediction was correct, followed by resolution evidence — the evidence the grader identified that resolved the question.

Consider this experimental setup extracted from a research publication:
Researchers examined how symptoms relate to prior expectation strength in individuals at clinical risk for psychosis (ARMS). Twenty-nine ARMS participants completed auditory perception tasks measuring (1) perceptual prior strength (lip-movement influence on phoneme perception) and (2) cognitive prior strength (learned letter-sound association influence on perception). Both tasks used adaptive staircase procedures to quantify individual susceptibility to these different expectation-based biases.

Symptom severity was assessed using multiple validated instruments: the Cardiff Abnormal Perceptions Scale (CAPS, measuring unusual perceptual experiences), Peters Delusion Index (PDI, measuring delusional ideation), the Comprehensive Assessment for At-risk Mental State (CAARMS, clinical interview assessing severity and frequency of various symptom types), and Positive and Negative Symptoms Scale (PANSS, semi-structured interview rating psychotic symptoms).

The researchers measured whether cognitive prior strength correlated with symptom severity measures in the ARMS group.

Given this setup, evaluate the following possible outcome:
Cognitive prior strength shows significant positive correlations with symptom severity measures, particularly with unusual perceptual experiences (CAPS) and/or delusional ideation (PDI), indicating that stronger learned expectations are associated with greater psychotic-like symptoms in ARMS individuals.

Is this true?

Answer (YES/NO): YES